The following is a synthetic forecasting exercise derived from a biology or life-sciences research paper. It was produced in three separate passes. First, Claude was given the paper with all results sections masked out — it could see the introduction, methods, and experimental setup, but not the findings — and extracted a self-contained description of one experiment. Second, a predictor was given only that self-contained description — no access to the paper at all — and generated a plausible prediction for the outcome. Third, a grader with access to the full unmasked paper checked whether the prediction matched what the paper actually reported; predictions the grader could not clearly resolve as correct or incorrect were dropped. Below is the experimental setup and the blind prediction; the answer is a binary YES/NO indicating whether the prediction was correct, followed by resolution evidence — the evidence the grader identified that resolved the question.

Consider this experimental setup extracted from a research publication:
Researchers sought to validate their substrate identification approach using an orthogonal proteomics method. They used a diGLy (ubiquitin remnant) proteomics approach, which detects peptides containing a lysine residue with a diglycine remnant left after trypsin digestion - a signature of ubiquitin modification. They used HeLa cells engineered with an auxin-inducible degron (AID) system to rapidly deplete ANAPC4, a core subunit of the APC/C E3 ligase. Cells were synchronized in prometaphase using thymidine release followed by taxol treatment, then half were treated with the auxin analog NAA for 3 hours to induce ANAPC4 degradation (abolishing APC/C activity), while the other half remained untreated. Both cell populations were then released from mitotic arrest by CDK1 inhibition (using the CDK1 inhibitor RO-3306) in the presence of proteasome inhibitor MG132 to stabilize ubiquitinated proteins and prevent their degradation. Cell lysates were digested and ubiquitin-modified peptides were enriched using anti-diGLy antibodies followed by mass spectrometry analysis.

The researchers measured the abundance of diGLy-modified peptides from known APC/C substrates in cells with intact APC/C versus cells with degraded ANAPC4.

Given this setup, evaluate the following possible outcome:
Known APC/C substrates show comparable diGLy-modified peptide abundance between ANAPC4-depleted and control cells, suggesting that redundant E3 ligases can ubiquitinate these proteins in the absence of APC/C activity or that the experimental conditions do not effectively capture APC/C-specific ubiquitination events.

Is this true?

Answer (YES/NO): NO